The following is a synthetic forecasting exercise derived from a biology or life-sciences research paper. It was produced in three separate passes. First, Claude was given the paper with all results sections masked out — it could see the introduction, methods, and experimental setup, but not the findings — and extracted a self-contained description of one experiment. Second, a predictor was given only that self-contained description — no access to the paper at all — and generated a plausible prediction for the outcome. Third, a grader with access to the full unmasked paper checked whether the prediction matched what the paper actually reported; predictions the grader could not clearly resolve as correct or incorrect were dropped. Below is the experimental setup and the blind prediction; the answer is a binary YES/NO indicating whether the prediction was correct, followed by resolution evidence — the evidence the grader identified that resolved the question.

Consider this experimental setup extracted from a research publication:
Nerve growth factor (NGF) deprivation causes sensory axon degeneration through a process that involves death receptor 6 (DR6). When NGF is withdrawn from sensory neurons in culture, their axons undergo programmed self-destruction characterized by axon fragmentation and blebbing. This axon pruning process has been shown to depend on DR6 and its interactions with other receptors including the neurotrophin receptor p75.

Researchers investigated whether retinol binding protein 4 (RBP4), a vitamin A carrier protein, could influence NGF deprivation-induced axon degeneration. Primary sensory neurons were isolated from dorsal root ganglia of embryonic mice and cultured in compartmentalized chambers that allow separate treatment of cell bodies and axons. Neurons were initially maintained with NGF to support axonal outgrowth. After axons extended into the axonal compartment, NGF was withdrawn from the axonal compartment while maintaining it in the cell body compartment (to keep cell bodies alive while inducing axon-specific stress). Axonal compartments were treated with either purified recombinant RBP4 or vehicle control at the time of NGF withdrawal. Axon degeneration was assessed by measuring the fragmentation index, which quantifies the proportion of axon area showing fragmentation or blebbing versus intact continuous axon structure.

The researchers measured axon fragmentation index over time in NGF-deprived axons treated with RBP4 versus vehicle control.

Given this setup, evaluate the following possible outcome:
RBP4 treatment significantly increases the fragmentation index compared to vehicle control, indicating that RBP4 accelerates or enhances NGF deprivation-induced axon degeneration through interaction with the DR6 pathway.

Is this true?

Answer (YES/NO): NO